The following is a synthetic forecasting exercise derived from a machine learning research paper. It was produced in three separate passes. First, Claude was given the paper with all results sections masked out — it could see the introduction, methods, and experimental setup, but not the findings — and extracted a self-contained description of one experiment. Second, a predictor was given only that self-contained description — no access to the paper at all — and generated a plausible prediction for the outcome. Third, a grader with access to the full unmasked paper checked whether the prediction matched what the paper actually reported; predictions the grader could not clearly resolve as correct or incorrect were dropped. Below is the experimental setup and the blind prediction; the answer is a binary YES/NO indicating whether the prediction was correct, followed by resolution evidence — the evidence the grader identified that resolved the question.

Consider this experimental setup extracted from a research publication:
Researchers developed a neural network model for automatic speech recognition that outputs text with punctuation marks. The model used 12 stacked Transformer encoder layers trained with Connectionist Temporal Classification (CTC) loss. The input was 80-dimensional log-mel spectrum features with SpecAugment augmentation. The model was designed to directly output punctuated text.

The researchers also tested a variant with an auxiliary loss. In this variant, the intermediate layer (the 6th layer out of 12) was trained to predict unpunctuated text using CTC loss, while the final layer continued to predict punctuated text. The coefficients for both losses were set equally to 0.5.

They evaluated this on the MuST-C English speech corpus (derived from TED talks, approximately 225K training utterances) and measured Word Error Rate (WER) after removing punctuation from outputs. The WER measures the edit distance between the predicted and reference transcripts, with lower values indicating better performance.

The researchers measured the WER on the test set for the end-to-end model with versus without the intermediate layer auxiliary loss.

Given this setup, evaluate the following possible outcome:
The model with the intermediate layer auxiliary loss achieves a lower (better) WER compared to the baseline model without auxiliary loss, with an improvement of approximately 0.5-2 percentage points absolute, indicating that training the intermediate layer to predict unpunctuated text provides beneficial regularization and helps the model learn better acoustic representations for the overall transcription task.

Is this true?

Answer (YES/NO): NO